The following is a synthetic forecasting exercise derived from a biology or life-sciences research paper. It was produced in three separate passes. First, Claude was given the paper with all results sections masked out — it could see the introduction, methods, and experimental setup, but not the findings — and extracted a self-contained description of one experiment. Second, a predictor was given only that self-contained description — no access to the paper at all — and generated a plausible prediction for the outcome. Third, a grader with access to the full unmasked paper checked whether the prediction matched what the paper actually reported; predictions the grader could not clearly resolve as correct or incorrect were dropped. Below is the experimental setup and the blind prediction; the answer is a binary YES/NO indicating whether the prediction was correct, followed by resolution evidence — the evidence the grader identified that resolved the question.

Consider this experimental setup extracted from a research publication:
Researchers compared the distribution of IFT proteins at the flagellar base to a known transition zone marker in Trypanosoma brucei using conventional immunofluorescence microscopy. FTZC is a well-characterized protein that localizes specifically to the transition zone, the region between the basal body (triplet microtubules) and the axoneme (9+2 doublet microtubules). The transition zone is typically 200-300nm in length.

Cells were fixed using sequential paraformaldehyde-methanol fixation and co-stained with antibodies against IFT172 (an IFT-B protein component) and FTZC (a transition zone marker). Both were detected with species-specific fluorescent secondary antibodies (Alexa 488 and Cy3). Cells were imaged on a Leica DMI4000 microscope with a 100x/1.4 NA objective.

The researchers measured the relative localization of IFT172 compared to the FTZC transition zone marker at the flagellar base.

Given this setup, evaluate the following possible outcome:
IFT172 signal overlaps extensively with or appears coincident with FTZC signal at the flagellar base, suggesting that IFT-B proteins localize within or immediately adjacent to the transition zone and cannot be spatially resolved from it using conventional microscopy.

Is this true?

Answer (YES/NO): NO